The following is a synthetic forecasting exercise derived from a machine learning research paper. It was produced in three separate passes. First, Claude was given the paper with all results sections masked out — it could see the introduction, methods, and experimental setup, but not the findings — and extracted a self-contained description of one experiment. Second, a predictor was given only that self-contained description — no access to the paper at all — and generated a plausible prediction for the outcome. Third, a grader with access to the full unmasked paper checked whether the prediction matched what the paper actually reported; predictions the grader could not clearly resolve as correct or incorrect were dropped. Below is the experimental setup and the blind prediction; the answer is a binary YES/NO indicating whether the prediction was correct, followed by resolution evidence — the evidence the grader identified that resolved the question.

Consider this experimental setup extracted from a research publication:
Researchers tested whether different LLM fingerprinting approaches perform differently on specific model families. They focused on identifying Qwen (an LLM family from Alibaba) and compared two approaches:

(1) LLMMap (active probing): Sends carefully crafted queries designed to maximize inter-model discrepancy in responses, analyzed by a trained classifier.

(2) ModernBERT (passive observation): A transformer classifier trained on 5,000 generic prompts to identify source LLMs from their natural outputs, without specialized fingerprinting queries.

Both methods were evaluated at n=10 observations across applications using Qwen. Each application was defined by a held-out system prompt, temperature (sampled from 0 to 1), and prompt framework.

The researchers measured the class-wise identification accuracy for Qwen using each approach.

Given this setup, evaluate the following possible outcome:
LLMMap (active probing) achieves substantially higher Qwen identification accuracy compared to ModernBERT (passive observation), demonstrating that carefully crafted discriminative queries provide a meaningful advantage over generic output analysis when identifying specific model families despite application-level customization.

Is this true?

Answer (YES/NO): NO